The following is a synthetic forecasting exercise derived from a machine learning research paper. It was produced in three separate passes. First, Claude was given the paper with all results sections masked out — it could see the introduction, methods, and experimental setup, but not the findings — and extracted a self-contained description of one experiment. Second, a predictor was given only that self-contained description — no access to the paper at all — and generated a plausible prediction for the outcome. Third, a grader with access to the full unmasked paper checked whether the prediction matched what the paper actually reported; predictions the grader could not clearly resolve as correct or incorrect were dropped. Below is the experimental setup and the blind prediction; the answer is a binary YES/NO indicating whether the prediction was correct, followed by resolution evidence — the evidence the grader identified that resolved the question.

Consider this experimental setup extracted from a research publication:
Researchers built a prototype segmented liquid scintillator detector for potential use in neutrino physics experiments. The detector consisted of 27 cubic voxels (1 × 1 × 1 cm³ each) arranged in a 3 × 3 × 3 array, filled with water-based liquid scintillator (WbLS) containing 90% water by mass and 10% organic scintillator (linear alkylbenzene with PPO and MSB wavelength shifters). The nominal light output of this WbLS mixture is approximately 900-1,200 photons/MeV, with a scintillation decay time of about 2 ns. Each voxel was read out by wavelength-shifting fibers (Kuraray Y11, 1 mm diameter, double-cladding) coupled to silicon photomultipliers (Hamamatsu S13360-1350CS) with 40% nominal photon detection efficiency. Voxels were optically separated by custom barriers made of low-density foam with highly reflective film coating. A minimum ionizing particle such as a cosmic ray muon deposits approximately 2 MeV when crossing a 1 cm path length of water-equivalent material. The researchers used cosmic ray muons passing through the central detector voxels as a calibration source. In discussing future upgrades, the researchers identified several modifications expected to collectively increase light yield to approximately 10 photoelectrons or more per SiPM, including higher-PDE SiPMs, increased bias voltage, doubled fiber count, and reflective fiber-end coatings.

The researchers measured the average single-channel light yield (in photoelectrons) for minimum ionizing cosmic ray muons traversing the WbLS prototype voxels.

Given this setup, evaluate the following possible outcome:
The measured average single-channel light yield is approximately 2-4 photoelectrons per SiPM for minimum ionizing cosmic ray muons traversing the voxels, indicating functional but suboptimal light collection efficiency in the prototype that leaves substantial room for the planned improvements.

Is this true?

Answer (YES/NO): NO